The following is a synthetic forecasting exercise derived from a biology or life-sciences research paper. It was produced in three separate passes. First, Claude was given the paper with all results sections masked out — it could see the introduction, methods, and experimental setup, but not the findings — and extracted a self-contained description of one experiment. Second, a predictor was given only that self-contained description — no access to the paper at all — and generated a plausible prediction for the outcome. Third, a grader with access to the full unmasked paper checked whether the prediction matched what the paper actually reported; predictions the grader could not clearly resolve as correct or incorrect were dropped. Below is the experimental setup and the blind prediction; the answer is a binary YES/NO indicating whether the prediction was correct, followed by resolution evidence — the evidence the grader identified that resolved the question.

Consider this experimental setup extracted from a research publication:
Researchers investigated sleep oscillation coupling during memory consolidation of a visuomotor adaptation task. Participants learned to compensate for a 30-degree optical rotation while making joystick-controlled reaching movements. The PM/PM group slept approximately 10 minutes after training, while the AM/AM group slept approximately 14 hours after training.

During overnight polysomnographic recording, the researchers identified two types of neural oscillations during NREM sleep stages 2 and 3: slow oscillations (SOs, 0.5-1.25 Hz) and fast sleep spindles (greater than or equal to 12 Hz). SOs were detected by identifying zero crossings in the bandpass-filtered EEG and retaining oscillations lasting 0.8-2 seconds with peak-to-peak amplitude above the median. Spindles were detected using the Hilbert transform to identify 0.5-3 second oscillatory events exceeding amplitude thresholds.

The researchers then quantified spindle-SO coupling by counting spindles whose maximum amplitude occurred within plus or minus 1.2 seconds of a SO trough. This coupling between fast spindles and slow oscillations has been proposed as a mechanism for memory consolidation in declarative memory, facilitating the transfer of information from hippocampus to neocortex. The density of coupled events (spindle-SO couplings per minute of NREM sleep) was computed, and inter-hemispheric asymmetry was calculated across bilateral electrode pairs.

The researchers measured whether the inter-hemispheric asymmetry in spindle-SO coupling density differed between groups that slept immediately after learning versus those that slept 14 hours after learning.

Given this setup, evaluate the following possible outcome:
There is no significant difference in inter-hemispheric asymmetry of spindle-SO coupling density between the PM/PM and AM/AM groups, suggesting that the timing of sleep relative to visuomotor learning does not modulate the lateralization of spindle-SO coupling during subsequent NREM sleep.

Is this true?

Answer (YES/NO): NO